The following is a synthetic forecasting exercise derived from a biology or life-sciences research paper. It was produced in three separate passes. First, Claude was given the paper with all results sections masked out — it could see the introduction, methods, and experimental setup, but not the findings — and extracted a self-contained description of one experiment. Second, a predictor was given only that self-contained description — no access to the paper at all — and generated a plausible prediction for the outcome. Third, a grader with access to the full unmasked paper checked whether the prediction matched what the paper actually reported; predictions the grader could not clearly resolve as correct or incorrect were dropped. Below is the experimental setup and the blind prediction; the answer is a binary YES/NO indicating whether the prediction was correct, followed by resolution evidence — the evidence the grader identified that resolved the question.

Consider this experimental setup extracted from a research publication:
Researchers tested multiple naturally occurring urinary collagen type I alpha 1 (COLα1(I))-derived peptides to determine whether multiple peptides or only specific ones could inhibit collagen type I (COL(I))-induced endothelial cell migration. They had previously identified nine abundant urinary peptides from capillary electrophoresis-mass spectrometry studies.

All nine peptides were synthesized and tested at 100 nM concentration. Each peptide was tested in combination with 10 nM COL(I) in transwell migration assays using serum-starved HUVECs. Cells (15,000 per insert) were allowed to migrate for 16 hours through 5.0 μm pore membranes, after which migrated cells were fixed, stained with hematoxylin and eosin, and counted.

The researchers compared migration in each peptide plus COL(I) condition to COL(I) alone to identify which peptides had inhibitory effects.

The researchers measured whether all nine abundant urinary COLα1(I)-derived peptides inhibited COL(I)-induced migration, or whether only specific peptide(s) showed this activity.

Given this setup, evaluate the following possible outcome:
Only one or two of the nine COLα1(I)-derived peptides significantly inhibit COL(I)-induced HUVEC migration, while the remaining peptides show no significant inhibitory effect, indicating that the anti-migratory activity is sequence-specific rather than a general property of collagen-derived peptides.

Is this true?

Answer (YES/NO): YES